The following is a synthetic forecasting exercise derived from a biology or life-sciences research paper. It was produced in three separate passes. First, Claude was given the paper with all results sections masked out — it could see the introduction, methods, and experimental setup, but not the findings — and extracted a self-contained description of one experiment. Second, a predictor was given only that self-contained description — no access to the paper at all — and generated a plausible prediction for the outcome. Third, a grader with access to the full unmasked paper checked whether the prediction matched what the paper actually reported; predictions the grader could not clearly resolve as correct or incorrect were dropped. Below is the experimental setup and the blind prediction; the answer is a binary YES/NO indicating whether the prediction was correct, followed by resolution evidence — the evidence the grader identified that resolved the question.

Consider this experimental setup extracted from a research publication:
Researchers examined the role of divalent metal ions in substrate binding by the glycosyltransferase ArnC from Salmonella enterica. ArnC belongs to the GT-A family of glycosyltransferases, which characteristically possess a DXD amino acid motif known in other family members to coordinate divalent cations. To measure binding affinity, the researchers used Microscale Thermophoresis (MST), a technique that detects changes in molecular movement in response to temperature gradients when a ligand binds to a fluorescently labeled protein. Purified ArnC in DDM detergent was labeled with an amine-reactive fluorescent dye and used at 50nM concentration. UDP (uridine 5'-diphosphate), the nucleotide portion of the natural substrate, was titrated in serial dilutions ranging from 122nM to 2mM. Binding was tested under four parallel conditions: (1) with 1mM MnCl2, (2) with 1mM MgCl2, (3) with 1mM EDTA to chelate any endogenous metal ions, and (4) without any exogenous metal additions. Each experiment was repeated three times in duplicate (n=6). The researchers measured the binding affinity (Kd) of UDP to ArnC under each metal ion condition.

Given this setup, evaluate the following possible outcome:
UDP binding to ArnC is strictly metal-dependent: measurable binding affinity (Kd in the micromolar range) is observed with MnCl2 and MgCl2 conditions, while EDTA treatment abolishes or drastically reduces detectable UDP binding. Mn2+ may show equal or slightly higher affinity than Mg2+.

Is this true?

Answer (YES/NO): NO